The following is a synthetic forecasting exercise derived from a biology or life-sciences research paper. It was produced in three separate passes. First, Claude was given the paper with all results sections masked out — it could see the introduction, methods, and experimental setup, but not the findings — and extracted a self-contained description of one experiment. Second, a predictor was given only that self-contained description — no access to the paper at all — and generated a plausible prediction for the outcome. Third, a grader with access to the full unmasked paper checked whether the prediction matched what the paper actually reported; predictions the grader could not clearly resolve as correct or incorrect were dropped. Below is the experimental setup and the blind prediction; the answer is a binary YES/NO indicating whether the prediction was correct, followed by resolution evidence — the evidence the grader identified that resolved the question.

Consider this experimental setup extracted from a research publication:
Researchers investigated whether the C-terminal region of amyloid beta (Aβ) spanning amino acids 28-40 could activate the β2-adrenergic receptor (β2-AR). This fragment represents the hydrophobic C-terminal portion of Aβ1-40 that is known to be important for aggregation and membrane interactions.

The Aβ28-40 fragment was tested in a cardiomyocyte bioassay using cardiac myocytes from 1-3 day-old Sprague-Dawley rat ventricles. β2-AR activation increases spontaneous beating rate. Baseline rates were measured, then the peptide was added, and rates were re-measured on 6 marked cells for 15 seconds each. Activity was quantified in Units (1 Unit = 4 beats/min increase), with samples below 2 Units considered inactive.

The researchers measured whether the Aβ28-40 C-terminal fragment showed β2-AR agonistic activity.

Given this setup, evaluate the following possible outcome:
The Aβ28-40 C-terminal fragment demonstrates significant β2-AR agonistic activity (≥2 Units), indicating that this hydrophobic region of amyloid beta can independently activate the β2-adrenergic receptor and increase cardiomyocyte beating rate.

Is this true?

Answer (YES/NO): NO